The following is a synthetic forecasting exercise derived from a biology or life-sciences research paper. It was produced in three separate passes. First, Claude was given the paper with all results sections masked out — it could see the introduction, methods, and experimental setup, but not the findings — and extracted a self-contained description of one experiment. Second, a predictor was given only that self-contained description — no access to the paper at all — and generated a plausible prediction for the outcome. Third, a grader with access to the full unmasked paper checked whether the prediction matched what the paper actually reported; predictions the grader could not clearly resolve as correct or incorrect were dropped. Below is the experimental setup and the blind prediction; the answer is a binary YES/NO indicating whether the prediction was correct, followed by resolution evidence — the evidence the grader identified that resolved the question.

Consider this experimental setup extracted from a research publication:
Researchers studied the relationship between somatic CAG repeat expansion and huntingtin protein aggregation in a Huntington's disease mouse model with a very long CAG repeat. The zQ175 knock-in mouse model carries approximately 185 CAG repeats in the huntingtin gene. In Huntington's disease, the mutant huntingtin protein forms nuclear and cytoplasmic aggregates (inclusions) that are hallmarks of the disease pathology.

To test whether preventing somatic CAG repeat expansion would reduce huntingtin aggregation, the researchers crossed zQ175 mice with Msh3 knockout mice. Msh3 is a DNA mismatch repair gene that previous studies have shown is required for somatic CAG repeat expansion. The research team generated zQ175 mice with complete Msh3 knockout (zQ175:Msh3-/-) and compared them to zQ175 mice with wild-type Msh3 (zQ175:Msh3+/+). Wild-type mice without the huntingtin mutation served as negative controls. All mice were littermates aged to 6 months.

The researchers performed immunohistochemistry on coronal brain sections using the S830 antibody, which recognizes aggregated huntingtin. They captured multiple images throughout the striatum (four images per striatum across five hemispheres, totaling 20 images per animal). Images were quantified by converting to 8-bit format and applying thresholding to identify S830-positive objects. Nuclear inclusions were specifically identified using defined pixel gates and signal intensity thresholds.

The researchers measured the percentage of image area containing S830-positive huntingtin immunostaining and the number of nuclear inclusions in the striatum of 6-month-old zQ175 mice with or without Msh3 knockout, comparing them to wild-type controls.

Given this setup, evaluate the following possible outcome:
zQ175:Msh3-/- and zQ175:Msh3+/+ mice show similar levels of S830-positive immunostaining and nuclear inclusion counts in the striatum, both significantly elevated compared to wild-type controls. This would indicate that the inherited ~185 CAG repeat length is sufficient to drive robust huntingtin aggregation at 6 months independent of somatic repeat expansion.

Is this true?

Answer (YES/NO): YES